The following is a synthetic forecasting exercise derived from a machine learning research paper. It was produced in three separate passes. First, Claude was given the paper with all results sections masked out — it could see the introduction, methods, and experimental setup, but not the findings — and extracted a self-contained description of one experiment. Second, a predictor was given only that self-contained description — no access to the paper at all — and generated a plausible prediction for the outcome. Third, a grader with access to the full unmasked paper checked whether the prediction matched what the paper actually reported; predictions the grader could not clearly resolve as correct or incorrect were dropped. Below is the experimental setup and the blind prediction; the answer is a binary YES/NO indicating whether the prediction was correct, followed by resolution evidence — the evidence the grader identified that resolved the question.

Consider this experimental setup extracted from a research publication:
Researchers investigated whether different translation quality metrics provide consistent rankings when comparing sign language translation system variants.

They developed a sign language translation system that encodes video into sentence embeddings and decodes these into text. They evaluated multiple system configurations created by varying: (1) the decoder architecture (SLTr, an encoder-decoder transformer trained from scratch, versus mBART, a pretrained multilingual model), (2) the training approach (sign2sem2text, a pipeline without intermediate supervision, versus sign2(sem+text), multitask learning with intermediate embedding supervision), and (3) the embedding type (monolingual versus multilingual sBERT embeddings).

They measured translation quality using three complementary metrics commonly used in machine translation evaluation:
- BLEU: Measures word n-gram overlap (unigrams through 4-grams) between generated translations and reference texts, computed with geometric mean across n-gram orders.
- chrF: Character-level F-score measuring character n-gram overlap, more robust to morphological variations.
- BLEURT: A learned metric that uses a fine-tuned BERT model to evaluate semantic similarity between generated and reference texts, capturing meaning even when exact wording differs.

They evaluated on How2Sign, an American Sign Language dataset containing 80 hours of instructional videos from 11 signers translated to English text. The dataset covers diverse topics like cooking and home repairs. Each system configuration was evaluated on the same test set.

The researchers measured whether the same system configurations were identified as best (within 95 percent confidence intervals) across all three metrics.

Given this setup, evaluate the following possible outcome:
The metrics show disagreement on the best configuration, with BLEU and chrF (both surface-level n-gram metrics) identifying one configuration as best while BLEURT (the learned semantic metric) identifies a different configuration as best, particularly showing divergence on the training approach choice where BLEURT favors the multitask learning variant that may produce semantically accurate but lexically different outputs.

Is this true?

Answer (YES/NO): NO